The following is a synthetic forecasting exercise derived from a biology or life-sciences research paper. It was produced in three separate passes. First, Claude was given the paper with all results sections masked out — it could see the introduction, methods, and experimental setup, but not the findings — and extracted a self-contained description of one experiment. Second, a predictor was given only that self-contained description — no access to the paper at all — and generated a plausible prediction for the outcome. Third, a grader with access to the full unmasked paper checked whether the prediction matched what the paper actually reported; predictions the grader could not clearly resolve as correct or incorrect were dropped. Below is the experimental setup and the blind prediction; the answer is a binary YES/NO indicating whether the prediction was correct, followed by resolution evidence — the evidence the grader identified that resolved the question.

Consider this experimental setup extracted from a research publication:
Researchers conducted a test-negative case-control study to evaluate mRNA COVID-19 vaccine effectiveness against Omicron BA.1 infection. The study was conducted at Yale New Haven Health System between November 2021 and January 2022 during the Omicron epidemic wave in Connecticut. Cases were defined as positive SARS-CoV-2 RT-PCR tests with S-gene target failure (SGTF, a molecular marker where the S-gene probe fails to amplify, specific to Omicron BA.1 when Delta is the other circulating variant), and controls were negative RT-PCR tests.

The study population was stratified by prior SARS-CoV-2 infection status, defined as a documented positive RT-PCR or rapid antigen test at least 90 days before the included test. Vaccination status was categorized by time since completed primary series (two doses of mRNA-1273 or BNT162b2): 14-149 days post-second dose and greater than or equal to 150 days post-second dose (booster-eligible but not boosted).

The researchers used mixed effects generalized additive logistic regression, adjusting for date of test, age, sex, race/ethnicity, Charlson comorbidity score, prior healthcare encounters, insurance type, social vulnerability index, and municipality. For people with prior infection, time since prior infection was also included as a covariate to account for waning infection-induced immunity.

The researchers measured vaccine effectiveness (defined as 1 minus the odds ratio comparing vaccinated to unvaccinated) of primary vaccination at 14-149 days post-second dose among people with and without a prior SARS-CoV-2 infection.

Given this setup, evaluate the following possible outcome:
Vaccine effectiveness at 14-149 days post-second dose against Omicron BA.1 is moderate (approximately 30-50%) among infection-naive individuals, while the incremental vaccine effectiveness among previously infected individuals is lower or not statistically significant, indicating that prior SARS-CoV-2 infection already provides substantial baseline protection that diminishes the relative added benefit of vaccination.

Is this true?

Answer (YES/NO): NO